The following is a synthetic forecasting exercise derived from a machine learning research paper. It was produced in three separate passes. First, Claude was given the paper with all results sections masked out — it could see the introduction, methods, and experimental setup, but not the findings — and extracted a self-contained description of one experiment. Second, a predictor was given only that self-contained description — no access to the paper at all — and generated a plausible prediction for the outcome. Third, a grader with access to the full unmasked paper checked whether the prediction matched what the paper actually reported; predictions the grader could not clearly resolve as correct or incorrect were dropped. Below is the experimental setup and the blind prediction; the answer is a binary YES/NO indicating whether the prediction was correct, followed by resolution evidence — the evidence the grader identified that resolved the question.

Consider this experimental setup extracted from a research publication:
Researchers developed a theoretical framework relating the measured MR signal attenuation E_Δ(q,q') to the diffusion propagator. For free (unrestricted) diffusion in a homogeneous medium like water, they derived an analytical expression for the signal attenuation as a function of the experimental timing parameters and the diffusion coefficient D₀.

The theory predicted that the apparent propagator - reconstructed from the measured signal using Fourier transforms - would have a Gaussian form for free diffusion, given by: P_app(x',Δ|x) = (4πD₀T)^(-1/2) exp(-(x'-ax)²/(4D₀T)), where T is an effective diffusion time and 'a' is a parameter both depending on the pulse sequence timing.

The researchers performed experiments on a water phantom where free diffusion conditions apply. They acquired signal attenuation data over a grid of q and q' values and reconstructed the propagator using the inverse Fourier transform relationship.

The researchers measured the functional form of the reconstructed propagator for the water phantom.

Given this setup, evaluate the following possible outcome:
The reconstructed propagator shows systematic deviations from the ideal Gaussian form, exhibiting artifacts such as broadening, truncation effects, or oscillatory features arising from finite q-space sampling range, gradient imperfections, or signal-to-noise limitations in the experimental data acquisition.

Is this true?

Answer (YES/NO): NO